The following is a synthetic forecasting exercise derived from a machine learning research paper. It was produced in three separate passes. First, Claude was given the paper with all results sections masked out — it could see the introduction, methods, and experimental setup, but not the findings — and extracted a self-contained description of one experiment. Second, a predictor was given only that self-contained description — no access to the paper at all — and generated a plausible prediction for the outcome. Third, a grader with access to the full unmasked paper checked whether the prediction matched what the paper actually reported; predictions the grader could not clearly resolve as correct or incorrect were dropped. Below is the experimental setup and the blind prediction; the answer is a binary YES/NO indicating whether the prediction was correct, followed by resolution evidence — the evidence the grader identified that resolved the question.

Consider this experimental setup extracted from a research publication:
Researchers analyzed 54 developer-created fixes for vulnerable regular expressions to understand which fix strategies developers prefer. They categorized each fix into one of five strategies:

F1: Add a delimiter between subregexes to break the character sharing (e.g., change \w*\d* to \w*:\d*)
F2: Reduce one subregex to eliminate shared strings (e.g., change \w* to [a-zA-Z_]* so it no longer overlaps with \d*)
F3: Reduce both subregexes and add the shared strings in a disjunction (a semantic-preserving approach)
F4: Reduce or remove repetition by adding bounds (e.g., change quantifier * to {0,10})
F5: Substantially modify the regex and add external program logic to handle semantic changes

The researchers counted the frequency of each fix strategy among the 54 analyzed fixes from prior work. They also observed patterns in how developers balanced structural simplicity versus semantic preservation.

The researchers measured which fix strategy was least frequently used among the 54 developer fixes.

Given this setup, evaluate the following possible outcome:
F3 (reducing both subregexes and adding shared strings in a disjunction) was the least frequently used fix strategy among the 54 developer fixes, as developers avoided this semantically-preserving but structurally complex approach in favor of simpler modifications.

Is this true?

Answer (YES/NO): YES